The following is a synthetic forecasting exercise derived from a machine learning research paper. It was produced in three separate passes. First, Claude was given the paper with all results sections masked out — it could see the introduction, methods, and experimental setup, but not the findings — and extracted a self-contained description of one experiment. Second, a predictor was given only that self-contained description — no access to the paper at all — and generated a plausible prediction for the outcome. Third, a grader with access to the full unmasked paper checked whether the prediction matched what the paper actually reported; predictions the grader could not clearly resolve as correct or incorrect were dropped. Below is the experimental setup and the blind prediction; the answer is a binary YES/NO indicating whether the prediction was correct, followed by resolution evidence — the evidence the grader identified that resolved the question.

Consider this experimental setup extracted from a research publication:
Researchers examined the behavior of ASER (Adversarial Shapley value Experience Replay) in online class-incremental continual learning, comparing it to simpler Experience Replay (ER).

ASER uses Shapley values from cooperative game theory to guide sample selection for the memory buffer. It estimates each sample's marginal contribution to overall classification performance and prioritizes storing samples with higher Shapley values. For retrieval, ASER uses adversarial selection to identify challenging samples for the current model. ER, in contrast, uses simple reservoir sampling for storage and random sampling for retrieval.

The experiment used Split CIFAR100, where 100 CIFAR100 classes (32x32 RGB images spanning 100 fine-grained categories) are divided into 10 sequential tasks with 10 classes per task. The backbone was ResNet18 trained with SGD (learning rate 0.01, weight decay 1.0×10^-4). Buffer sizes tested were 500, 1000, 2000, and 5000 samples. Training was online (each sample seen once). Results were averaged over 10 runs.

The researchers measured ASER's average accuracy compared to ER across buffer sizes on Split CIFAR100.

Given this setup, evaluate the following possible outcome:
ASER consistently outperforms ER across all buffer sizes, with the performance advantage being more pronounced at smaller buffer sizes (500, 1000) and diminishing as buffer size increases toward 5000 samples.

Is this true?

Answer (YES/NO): NO